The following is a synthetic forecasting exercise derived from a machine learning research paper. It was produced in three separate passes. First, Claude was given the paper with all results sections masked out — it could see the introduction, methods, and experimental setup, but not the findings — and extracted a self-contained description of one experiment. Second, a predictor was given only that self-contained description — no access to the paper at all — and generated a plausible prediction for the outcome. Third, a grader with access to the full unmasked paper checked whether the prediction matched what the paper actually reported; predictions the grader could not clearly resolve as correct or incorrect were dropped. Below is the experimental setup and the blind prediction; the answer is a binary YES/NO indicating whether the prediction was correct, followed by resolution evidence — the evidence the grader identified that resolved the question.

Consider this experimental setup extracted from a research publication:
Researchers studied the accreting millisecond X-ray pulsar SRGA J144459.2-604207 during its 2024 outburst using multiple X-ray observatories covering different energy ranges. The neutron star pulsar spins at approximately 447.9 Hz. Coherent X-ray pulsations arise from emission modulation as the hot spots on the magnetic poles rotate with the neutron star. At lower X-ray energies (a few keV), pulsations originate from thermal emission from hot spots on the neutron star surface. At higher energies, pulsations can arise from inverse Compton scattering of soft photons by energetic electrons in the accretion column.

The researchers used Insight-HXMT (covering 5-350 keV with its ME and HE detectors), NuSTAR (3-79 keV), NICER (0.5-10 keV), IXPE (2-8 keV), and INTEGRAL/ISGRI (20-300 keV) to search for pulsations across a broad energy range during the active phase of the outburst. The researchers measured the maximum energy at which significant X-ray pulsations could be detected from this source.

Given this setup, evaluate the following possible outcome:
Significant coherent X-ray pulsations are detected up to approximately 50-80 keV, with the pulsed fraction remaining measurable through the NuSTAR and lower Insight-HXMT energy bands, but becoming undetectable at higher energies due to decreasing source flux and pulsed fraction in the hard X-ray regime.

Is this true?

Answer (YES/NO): NO